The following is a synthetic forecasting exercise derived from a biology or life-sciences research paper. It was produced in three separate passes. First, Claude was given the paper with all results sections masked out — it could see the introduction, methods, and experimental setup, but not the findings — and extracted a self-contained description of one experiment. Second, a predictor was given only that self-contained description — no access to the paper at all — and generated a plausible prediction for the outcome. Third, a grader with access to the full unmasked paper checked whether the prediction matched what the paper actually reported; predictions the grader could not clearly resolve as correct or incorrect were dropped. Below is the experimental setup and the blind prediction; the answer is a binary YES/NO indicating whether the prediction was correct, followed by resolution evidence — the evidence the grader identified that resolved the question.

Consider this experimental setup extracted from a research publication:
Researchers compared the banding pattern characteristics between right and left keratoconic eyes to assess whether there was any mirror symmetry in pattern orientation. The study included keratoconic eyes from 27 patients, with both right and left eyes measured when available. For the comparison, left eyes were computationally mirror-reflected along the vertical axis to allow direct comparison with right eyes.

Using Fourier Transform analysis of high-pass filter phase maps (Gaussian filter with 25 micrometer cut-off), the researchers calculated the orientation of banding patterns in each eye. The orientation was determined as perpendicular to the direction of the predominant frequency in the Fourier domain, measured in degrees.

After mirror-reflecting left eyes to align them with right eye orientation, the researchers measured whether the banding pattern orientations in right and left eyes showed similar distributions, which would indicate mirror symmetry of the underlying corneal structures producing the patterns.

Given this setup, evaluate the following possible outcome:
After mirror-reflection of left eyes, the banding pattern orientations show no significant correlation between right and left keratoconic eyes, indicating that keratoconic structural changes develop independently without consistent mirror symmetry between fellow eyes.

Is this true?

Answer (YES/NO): NO